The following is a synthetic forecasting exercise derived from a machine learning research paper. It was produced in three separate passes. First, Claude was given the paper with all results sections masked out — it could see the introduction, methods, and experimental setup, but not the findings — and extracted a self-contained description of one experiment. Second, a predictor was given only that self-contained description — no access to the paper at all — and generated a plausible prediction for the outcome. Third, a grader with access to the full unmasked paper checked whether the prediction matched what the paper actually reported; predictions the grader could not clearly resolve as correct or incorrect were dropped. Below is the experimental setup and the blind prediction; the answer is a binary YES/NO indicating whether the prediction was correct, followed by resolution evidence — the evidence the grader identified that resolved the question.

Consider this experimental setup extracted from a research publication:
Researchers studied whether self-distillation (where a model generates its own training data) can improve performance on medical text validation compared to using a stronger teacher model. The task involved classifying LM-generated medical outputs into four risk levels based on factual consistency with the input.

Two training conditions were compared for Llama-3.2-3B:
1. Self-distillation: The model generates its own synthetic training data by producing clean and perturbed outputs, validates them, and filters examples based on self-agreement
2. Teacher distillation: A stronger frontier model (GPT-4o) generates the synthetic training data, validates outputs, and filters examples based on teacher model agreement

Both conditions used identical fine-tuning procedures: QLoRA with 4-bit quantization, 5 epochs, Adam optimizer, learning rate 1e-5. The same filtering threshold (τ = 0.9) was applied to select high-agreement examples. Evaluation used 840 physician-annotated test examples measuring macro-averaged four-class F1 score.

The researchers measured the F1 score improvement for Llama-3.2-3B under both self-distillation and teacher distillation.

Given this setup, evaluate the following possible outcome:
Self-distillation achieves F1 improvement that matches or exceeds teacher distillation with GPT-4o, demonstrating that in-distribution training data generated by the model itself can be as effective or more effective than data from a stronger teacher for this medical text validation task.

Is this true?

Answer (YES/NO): NO